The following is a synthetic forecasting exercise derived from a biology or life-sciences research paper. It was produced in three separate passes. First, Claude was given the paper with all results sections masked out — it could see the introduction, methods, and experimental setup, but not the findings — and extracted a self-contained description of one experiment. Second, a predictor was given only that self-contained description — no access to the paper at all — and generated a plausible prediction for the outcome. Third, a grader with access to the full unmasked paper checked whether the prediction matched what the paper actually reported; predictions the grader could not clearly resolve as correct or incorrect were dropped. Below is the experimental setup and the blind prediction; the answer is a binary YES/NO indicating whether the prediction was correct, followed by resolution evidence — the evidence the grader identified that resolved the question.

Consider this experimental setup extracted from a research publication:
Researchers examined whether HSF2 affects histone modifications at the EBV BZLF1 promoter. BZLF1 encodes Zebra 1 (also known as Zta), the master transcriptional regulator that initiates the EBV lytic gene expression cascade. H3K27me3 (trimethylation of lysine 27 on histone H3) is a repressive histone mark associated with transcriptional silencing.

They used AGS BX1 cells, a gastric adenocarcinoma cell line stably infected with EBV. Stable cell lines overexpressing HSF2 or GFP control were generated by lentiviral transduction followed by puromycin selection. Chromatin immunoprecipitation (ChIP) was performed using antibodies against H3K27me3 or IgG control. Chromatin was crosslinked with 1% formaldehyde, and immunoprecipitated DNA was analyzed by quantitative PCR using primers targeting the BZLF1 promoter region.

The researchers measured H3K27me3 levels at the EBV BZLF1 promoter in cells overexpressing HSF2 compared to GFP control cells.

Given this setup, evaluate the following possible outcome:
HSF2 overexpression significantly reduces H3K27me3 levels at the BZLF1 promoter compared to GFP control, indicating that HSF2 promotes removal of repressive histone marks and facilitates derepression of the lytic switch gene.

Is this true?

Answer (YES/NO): YES